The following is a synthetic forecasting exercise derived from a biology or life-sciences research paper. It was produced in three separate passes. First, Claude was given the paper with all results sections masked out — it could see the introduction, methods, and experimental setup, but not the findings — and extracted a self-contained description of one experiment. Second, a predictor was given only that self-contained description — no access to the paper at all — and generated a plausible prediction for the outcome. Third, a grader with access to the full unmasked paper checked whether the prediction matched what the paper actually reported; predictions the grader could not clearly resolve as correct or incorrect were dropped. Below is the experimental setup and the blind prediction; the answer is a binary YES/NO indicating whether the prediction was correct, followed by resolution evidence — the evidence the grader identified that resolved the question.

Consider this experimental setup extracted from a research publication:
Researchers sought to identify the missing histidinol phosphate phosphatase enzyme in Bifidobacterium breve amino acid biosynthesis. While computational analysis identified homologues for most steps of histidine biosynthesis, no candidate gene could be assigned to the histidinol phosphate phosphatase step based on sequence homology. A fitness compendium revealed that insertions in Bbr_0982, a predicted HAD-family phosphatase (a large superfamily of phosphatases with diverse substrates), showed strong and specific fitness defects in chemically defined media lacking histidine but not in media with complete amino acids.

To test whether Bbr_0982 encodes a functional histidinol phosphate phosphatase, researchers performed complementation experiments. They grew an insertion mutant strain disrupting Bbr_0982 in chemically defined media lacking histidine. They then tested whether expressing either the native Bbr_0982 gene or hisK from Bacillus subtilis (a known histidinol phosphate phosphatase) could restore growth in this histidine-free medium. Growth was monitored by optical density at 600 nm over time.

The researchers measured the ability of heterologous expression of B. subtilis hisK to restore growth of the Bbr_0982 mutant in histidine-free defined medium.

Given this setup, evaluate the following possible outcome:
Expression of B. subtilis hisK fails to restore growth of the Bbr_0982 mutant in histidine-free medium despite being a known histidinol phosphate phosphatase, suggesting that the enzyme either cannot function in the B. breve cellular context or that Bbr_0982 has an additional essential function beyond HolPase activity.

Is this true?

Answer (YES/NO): NO